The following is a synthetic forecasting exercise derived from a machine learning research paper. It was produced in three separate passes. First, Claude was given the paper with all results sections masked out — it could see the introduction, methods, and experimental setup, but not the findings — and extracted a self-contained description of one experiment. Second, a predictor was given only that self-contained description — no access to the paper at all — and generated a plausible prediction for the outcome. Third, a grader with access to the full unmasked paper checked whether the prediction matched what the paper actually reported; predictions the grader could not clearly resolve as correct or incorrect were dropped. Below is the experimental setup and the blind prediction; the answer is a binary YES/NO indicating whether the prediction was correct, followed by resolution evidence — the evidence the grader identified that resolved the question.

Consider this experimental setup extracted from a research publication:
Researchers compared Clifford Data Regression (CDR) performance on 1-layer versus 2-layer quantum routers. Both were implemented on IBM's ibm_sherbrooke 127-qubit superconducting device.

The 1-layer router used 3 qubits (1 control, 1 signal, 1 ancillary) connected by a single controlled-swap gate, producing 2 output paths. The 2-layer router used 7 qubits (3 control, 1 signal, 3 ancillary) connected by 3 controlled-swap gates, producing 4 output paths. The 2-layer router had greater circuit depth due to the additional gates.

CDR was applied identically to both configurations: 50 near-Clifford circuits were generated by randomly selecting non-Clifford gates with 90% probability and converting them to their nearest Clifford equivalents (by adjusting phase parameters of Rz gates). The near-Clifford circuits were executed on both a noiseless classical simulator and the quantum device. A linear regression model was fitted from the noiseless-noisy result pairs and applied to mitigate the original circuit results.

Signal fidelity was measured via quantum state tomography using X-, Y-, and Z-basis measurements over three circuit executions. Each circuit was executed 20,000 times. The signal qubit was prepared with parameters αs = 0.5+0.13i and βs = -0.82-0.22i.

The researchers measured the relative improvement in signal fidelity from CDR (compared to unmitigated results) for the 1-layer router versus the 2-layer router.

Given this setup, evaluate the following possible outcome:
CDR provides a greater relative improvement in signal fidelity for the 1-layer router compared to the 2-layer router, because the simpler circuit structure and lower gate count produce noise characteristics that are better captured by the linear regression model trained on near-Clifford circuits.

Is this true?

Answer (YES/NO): YES